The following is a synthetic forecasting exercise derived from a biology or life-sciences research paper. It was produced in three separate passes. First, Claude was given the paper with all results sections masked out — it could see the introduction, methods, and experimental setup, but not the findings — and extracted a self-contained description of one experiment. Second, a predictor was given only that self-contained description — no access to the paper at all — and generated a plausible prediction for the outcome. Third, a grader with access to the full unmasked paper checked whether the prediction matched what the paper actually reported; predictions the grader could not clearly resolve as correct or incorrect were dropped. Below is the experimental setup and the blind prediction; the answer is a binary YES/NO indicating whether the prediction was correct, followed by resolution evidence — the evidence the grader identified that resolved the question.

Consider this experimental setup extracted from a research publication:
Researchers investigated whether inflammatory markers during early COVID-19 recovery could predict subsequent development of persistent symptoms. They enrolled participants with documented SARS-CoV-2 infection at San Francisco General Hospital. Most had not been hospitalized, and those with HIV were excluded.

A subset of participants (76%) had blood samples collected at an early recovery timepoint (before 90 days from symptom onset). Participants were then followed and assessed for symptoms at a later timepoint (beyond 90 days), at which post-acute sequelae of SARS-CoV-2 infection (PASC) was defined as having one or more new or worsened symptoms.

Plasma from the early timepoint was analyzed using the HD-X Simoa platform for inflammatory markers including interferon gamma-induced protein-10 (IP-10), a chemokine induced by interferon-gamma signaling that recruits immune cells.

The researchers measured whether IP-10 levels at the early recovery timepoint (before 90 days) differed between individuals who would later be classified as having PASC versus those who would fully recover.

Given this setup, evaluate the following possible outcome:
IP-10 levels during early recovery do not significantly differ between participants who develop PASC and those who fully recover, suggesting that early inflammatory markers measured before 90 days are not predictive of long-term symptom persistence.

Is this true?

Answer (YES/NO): NO